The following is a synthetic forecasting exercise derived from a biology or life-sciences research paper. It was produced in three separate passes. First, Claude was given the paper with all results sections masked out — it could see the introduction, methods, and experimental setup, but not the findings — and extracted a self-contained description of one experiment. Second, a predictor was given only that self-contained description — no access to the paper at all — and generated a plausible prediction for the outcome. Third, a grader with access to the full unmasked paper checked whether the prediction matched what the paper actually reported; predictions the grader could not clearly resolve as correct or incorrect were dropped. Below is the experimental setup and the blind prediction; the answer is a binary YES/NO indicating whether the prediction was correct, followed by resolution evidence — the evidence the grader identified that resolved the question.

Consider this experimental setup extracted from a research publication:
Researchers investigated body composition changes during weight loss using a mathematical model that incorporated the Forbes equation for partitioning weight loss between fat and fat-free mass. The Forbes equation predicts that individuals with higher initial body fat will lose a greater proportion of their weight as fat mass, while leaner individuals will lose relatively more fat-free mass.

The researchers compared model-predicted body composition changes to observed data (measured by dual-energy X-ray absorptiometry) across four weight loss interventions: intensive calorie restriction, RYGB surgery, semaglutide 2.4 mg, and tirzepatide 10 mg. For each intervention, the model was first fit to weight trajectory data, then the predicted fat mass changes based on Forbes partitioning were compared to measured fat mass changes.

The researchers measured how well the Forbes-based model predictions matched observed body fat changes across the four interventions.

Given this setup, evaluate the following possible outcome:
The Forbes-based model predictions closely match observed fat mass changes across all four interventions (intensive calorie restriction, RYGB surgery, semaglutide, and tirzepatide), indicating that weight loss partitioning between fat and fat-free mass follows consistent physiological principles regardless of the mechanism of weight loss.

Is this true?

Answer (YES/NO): NO